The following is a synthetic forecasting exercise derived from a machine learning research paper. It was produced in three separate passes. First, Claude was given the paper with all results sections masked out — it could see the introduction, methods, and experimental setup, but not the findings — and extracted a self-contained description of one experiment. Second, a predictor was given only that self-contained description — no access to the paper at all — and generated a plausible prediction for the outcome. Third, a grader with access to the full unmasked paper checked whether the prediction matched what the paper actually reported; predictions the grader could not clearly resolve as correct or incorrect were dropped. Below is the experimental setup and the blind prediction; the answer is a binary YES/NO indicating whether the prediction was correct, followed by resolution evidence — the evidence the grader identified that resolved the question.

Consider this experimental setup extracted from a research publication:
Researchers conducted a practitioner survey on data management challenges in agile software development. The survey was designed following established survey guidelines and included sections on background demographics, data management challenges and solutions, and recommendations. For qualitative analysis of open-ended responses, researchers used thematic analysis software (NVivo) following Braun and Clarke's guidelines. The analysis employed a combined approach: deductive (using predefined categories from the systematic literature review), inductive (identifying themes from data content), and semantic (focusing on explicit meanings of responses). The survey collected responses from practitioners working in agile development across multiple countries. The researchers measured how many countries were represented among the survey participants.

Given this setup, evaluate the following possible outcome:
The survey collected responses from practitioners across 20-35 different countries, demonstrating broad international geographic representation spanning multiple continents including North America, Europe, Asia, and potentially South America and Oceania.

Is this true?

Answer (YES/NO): NO